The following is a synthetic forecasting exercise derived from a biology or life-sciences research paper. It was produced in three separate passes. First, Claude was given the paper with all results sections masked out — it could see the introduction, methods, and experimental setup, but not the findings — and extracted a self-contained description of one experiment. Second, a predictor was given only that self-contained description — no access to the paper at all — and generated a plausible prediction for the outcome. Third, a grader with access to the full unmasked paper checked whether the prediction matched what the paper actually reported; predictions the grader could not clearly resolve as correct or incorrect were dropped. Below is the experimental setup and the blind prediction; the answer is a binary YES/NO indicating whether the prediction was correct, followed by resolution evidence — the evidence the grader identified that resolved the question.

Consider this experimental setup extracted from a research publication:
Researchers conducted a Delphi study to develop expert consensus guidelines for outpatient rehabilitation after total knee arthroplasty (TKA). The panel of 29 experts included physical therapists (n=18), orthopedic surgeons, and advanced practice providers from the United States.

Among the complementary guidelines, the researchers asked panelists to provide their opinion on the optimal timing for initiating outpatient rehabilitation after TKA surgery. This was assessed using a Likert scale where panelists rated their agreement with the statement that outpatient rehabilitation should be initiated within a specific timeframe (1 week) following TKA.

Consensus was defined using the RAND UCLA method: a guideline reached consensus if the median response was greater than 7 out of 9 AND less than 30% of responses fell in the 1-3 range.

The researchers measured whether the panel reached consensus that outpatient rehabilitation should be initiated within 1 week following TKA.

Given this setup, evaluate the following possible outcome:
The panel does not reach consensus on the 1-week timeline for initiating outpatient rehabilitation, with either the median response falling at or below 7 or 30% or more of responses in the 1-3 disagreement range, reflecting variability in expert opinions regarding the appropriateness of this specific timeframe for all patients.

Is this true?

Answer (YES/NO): NO